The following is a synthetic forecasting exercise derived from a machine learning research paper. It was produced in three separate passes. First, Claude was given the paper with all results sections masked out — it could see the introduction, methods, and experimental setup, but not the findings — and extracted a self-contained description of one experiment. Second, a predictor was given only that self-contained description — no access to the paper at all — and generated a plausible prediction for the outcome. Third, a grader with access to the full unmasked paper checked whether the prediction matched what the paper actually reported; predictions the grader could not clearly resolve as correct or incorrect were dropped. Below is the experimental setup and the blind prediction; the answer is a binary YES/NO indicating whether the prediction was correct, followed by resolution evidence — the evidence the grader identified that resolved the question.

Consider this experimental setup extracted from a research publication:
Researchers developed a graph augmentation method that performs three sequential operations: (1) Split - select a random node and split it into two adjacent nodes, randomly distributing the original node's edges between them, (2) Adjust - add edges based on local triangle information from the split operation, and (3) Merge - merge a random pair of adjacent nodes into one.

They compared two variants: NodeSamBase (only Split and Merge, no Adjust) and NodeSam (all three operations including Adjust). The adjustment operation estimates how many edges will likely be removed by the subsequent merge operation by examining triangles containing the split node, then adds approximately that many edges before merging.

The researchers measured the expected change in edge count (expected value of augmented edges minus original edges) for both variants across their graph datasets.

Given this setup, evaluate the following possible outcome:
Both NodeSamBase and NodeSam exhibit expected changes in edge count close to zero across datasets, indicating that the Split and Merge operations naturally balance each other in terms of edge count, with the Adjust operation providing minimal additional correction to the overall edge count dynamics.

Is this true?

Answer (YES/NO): NO